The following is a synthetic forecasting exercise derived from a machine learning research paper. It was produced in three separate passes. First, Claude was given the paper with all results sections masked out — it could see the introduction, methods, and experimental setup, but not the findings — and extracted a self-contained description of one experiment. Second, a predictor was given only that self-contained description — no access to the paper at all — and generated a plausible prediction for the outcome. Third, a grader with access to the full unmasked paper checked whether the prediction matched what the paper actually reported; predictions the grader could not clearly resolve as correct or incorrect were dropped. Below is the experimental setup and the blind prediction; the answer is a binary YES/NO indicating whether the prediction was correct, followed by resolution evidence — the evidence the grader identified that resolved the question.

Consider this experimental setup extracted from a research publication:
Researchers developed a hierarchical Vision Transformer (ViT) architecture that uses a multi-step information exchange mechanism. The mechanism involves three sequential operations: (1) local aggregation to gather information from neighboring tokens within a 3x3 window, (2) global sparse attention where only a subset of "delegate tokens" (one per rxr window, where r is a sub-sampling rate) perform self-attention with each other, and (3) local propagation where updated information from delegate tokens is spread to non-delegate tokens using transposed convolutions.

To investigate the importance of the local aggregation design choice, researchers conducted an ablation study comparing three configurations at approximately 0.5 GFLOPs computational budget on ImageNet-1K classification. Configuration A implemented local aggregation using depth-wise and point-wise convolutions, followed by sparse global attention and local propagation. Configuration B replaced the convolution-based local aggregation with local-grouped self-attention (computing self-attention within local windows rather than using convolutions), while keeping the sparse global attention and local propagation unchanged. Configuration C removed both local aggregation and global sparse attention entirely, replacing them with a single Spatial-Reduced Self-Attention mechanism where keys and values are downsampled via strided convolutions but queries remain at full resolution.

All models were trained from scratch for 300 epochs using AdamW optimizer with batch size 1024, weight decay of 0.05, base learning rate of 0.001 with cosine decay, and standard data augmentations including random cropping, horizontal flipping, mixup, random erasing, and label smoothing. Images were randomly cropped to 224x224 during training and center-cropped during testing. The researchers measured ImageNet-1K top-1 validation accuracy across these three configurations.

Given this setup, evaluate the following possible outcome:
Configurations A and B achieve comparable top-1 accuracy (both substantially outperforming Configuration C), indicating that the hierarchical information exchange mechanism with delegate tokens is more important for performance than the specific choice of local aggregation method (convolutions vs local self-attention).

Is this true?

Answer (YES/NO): NO